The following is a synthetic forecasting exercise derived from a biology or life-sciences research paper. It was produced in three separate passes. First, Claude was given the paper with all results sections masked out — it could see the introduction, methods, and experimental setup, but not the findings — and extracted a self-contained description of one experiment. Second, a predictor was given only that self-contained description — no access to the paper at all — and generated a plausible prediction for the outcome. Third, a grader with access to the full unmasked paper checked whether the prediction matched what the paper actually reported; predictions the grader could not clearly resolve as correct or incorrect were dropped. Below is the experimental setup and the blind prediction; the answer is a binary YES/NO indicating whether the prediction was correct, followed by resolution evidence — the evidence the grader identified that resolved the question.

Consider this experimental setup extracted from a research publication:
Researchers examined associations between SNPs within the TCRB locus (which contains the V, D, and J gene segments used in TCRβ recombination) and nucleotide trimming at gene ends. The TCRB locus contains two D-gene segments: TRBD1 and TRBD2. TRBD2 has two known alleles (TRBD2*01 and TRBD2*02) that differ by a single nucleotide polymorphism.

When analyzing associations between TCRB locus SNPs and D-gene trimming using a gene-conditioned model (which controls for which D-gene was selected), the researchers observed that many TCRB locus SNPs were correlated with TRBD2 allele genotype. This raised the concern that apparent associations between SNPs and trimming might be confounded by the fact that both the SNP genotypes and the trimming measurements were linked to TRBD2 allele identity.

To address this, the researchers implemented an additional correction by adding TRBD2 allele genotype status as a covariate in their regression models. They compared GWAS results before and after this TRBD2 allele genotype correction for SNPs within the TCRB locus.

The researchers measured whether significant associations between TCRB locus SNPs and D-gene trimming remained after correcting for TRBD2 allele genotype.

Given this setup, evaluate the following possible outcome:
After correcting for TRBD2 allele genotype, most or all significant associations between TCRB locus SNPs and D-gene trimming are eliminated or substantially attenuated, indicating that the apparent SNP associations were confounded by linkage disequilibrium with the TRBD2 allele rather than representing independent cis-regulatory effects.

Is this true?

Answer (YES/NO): YES